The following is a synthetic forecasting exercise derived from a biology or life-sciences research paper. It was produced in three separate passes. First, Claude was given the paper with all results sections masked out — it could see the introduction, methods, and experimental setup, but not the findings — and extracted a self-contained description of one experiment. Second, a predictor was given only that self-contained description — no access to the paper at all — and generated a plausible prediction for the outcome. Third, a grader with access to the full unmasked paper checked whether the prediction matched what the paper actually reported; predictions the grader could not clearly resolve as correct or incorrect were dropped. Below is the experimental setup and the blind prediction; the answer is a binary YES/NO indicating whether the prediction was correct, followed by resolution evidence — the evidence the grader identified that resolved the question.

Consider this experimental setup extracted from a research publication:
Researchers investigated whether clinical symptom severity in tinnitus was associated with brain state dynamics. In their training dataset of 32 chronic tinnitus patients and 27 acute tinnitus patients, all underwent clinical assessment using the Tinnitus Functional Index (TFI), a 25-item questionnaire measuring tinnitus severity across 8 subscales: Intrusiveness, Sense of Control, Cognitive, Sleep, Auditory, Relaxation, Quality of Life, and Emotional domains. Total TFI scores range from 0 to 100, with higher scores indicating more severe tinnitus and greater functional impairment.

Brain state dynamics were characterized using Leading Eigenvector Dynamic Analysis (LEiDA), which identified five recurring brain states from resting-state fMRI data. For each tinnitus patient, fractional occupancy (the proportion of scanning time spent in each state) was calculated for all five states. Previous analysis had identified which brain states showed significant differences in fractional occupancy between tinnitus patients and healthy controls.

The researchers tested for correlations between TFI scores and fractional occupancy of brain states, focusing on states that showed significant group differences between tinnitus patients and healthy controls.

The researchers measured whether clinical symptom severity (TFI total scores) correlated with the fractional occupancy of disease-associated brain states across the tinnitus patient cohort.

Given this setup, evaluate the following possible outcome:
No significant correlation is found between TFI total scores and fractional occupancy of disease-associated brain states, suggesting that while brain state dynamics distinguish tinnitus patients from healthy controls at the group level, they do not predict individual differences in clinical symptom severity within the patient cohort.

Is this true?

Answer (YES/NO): NO